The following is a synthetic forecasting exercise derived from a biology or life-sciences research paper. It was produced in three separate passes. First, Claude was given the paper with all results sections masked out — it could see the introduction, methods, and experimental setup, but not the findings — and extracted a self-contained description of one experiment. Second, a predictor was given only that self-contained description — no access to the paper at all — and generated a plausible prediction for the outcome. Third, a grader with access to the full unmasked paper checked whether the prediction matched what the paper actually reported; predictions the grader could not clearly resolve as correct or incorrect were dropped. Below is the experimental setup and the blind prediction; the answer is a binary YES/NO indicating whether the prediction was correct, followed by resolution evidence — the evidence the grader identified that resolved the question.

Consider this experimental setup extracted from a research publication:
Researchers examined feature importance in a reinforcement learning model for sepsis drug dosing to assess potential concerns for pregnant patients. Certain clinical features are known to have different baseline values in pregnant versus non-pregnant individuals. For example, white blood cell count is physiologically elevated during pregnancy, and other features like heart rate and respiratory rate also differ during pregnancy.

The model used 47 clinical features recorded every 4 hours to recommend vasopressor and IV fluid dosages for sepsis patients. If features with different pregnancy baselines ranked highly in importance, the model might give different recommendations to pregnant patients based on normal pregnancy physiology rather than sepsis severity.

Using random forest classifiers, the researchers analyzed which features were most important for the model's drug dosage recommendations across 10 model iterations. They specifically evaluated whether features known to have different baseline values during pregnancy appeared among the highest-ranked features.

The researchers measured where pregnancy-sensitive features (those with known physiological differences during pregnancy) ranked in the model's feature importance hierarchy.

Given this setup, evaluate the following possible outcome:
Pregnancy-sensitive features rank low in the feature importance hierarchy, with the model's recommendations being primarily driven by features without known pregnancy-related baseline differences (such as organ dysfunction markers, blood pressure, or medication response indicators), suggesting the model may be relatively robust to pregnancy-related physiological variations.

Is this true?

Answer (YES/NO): YES